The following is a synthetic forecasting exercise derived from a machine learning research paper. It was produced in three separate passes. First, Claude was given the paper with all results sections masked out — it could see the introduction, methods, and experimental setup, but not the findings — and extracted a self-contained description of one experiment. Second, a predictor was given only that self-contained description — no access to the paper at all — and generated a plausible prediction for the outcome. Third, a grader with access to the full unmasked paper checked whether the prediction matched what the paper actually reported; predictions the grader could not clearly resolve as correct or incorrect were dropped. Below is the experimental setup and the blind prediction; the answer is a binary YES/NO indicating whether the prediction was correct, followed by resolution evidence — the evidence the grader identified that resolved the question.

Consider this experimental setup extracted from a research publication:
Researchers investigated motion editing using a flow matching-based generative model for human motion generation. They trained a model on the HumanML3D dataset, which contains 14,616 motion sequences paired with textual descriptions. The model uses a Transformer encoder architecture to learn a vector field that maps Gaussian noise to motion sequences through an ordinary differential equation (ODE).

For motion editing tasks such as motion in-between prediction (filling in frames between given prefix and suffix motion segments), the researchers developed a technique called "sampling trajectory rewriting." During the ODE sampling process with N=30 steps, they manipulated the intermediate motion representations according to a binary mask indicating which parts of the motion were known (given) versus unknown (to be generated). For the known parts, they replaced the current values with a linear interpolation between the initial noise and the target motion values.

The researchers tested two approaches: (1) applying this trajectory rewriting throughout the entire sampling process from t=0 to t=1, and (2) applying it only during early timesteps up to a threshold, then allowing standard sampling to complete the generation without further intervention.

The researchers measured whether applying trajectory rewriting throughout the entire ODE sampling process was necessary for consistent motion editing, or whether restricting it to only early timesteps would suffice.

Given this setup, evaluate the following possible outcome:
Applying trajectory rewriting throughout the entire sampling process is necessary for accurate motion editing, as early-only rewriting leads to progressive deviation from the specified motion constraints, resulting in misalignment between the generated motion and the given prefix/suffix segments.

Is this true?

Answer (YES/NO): NO